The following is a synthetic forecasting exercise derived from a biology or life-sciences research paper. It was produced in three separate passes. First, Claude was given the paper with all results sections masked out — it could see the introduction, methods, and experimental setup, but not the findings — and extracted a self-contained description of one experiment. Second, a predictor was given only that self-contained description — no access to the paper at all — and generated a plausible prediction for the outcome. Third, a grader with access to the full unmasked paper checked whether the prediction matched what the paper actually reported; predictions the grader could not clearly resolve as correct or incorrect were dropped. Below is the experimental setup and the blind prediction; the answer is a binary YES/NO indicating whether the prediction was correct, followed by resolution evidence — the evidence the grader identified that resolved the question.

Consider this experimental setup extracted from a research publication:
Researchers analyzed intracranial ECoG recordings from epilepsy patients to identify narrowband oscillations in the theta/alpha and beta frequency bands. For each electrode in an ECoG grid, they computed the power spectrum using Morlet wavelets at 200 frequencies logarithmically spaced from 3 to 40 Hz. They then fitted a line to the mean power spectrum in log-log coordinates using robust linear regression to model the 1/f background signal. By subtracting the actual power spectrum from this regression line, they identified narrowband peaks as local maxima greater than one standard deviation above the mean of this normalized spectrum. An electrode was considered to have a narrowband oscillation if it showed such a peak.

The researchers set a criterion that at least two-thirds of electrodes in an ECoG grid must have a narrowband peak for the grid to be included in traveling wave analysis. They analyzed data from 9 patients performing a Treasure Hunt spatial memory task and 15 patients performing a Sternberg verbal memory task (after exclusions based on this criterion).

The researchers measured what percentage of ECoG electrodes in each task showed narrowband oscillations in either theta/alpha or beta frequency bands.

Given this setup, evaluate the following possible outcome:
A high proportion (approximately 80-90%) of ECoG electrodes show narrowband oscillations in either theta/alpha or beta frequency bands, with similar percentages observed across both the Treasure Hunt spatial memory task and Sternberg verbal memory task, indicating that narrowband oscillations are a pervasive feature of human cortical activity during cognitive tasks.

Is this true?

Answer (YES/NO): YES